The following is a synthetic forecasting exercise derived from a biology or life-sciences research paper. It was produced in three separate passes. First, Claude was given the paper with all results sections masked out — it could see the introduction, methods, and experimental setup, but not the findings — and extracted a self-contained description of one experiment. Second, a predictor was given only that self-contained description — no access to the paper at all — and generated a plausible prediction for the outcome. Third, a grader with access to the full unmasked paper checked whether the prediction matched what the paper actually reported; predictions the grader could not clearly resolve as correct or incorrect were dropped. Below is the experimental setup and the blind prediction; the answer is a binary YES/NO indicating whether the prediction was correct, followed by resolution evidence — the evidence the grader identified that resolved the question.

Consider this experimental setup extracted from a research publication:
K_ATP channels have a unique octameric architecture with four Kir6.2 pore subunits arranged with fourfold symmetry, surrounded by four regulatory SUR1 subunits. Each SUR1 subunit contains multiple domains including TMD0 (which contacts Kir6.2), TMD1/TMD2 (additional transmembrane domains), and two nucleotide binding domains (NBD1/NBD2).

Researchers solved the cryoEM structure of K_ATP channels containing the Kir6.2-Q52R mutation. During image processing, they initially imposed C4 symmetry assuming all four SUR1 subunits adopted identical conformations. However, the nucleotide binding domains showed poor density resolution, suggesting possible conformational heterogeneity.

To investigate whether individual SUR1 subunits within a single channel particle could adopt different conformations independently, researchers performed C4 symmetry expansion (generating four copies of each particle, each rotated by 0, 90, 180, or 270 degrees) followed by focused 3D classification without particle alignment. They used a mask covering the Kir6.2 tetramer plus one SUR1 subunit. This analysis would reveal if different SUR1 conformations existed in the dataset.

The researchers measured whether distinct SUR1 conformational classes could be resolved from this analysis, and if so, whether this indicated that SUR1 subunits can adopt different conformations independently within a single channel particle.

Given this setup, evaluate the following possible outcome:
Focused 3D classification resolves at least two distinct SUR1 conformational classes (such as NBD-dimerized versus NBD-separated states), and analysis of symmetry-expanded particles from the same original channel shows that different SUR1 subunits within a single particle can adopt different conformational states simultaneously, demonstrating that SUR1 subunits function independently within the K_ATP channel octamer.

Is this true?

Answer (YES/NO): NO